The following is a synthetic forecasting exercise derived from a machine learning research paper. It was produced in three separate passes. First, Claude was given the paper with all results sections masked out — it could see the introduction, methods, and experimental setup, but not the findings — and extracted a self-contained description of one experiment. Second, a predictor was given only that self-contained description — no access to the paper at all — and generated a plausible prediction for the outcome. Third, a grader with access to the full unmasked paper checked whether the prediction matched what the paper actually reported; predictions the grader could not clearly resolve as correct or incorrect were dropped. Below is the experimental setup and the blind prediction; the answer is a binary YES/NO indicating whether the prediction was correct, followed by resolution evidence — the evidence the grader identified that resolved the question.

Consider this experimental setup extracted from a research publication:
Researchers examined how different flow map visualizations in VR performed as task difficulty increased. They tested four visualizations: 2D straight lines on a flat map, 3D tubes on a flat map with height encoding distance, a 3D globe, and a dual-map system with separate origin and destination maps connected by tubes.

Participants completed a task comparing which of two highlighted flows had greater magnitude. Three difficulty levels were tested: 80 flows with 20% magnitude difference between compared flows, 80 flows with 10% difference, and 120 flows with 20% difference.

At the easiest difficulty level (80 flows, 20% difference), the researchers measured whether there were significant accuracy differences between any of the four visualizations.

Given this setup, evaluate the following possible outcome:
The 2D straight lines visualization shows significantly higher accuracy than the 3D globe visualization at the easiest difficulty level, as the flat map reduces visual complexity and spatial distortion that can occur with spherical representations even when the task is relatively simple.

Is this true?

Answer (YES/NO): NO